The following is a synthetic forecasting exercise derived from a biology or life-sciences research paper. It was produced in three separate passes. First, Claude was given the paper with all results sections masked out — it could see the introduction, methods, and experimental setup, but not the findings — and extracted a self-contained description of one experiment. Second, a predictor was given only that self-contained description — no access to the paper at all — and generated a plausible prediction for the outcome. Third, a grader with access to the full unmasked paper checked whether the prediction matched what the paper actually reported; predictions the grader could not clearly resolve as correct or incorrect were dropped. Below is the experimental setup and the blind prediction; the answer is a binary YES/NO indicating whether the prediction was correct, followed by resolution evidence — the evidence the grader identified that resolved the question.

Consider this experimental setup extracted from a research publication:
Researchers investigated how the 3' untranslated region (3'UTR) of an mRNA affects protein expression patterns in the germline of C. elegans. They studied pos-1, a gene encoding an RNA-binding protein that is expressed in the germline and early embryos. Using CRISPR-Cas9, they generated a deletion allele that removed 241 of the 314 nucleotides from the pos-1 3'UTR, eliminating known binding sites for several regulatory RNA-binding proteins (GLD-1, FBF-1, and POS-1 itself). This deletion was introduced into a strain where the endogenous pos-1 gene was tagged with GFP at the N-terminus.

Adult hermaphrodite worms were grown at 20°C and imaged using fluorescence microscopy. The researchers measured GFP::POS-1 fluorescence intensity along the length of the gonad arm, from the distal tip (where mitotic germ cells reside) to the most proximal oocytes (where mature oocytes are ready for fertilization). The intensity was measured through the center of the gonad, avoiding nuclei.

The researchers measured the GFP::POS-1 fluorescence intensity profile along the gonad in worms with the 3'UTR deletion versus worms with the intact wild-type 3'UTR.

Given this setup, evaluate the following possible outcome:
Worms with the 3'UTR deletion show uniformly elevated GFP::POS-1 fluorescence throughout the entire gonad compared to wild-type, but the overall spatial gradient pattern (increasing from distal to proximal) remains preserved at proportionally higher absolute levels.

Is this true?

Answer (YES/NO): NO